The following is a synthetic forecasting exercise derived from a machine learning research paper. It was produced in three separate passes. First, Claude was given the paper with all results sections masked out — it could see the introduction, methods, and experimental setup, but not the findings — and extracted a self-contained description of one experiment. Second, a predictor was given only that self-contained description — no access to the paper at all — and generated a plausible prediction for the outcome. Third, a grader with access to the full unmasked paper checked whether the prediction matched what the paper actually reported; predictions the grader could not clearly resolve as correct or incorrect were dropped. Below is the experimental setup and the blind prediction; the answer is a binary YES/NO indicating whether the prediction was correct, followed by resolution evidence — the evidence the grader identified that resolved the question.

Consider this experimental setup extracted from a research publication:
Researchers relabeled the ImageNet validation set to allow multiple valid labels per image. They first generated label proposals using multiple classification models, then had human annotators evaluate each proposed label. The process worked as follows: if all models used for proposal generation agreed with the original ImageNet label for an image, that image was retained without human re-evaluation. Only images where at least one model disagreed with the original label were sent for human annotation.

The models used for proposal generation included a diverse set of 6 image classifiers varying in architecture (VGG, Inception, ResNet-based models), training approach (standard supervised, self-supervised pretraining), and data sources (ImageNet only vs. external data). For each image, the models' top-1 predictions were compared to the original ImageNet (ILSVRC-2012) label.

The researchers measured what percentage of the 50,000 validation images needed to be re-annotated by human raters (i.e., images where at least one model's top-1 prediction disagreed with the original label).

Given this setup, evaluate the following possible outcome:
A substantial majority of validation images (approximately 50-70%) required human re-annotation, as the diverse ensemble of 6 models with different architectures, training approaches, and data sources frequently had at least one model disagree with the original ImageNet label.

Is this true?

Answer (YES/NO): NO